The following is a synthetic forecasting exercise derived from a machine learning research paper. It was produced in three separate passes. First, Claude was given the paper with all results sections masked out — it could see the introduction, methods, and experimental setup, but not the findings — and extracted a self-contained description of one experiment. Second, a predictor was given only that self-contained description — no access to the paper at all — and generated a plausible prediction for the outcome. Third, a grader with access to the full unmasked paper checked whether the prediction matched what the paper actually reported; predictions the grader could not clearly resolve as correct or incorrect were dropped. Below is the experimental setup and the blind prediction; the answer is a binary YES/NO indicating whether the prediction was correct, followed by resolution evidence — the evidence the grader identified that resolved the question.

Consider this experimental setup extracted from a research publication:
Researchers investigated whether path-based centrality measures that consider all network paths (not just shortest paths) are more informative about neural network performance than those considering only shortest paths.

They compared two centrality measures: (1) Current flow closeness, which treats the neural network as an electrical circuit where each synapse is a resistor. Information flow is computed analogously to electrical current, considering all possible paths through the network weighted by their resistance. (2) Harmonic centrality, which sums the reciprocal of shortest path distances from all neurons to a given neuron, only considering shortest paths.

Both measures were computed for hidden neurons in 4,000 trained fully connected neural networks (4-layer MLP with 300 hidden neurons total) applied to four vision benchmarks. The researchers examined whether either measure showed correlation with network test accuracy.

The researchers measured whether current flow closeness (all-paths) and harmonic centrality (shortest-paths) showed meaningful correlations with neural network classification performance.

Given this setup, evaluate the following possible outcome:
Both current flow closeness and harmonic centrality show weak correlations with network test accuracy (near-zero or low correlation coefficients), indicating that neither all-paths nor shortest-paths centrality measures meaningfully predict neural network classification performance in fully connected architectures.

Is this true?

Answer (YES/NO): YES